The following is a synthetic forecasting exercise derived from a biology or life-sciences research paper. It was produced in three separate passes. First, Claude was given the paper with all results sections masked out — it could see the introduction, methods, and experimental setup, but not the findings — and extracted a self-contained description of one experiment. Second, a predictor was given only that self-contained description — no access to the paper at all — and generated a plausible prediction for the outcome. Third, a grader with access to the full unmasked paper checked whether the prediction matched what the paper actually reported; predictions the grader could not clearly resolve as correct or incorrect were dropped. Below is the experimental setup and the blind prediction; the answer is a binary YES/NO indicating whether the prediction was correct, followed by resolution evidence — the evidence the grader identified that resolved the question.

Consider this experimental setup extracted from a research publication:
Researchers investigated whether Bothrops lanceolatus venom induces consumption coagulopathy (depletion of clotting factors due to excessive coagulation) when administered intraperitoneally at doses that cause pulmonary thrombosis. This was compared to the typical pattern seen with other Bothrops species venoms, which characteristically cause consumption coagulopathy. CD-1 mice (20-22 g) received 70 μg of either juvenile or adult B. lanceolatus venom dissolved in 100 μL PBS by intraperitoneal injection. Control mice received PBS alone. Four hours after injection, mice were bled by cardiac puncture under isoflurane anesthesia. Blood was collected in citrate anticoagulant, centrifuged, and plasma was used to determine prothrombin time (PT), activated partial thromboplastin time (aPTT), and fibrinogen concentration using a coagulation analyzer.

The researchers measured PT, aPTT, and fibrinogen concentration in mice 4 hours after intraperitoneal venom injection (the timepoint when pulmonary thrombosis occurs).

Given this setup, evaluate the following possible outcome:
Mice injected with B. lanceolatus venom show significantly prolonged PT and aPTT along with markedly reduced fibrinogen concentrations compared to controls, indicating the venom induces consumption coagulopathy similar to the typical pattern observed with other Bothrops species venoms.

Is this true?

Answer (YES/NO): NO